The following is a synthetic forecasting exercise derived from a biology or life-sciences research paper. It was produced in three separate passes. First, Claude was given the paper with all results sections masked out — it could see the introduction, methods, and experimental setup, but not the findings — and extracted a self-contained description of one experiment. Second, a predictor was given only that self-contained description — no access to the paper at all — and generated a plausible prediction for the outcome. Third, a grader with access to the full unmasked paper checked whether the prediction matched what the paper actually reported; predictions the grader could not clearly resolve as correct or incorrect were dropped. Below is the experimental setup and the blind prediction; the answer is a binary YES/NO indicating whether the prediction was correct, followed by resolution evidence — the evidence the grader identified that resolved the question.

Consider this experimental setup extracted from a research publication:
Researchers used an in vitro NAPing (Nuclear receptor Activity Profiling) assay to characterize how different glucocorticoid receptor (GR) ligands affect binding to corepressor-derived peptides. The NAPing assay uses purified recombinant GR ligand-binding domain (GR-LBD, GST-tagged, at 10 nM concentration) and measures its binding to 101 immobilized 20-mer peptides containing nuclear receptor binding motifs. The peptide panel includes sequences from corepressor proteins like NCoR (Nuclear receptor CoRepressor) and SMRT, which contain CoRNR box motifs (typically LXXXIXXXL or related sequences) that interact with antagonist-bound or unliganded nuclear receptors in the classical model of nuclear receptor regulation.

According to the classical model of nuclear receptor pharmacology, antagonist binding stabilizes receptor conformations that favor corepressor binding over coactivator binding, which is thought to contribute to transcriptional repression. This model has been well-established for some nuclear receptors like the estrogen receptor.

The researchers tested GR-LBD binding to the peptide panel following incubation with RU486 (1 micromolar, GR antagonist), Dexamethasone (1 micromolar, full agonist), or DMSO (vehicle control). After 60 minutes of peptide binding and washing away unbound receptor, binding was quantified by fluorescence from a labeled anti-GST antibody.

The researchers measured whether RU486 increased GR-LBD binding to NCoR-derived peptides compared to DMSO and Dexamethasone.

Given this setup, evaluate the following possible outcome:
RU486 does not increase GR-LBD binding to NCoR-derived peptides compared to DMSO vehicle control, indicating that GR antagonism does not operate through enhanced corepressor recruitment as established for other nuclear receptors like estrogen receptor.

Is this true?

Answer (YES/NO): NO